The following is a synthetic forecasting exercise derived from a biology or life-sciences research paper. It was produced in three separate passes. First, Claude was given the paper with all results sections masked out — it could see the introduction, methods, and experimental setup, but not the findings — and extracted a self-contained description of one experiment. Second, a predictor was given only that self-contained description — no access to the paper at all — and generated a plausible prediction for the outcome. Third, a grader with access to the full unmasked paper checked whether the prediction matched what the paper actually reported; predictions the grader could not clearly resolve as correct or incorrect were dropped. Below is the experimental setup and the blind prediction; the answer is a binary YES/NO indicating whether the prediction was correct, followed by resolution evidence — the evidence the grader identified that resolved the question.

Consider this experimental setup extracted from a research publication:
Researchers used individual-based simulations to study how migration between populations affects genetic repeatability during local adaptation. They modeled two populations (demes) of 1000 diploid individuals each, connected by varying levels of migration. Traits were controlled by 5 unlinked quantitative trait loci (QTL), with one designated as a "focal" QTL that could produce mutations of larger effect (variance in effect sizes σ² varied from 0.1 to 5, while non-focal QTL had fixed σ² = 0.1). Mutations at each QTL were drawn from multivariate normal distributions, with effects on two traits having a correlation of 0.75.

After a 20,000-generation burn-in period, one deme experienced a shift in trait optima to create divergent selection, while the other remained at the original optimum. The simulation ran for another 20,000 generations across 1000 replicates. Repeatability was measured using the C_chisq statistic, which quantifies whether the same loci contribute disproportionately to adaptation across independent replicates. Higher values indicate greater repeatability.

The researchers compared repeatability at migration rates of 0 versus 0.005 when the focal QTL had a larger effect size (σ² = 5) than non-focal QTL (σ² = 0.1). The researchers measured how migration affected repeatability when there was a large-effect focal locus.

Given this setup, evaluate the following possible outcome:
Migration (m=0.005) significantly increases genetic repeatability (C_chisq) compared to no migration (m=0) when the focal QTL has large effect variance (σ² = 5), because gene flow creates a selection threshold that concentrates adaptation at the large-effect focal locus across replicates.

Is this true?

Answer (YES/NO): YES